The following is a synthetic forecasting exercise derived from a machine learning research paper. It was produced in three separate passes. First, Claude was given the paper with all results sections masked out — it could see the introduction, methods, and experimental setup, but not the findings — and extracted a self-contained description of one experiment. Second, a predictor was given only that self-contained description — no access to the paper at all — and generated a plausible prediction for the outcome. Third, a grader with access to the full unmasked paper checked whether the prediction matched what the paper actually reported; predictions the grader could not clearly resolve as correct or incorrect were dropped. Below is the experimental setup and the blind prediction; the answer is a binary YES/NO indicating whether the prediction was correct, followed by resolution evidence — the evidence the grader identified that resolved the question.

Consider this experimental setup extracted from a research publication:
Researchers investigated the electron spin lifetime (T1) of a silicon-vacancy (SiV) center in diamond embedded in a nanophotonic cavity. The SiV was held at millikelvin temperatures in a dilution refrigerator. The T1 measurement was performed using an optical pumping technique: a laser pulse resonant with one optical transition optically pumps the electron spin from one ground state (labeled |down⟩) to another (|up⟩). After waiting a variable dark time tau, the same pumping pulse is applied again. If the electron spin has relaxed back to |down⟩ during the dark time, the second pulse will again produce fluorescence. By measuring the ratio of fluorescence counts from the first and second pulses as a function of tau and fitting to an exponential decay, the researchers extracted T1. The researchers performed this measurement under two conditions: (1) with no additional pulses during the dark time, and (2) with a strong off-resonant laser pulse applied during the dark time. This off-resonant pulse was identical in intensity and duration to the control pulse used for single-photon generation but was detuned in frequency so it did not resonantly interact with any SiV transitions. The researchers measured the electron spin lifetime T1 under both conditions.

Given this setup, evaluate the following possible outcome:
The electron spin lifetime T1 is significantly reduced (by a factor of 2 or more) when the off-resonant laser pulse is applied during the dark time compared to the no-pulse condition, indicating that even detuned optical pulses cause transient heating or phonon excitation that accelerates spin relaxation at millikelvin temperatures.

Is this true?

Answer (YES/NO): YES